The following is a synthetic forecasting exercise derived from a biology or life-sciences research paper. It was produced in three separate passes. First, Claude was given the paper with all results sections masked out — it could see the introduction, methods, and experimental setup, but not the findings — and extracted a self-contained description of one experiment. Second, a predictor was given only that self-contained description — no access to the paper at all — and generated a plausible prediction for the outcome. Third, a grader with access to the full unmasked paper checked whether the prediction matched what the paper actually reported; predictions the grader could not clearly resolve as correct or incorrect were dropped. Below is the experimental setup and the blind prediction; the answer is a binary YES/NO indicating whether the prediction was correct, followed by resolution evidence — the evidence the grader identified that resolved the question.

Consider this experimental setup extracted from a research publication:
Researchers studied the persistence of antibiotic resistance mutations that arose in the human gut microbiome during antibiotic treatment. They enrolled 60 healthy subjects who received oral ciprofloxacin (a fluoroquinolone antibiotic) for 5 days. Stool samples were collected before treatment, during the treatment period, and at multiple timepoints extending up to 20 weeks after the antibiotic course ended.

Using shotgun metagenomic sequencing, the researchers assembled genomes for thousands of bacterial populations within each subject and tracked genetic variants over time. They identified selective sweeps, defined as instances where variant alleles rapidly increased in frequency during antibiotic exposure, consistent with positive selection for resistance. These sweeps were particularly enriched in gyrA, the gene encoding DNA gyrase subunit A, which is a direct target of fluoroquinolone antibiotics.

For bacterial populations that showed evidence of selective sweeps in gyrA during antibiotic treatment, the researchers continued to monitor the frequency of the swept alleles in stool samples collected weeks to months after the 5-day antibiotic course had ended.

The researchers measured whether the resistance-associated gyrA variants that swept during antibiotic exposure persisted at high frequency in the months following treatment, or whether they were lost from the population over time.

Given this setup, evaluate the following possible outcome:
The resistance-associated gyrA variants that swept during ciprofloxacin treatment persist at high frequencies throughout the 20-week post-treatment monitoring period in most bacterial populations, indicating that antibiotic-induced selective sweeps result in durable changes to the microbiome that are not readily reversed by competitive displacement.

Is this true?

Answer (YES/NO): YES